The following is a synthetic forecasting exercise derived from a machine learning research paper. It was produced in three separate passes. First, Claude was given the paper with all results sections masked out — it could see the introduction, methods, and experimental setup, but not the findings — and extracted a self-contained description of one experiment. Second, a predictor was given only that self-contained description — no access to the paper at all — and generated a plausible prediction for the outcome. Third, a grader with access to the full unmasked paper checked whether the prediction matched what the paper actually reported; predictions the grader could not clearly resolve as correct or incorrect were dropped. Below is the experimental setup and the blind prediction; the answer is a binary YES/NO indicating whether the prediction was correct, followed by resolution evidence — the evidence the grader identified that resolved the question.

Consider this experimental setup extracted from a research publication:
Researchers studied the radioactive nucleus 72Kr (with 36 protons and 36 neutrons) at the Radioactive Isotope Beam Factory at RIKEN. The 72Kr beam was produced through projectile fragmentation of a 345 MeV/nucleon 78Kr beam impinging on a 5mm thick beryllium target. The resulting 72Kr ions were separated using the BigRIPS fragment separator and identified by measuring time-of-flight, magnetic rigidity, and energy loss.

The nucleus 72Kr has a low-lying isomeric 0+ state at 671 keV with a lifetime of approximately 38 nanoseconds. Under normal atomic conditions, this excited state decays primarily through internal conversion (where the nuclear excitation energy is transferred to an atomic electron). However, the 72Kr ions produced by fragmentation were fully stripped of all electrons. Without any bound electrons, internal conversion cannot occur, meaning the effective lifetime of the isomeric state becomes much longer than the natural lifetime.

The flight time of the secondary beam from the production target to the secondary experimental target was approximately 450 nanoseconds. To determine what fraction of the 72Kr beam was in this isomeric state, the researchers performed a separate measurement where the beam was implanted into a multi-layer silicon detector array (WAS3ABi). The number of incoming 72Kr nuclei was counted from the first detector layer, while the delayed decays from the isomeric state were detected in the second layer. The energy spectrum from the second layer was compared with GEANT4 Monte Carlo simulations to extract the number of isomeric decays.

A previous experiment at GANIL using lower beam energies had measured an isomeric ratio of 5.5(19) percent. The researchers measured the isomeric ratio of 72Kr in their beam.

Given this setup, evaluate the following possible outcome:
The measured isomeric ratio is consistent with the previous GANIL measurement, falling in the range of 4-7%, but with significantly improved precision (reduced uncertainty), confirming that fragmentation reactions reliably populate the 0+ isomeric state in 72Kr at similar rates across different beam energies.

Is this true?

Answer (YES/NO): YES